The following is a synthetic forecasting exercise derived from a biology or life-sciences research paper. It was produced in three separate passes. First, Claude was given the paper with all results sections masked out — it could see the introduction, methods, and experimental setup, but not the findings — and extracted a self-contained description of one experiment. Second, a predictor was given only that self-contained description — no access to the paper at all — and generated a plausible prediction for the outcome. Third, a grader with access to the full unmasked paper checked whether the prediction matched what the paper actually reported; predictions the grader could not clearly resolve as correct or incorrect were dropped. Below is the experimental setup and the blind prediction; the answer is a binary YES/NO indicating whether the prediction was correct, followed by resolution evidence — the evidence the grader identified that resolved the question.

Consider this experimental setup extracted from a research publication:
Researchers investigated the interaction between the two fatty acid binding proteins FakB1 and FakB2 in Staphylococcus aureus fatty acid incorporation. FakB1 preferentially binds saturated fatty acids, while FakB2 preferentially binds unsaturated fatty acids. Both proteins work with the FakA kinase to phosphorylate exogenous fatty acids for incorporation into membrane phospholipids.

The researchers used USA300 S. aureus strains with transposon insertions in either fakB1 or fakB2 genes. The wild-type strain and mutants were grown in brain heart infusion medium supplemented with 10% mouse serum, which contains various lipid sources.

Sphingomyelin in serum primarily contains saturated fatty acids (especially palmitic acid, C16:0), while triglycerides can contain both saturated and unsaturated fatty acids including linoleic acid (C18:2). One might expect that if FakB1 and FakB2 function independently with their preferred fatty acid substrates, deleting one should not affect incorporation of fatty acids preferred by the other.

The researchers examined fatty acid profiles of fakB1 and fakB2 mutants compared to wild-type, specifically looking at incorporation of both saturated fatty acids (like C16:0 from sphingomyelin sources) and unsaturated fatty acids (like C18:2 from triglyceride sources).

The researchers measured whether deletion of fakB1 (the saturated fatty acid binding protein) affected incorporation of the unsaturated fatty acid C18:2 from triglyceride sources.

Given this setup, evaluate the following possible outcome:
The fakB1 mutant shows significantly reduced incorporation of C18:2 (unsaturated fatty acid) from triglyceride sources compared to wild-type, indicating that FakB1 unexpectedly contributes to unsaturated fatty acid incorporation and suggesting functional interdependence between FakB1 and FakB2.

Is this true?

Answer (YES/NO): YES